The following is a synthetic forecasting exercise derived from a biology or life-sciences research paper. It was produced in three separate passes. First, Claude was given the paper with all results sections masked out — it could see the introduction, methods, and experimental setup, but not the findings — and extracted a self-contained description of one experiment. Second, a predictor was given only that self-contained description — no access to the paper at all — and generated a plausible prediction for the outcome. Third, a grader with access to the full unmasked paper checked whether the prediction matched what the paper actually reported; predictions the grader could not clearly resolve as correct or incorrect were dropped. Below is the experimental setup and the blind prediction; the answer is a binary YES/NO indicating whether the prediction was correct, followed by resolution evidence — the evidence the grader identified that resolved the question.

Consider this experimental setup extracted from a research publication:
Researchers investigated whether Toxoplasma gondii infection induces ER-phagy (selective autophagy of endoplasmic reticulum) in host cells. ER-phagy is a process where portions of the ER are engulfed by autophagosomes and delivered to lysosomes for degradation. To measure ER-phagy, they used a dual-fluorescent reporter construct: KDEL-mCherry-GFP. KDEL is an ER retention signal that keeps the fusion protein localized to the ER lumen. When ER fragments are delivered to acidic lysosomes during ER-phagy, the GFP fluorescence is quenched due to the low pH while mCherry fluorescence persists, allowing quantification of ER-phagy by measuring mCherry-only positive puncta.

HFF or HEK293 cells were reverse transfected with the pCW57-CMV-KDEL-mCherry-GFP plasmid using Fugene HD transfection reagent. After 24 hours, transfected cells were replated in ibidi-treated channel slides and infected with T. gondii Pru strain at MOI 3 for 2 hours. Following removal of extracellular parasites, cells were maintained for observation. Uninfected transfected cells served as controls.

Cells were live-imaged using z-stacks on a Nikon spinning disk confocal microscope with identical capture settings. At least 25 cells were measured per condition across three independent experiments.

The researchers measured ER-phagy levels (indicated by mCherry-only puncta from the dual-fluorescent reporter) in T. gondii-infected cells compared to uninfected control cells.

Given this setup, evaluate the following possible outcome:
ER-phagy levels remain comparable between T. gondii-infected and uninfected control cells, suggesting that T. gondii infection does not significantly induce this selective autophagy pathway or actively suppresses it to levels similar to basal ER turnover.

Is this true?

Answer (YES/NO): NO